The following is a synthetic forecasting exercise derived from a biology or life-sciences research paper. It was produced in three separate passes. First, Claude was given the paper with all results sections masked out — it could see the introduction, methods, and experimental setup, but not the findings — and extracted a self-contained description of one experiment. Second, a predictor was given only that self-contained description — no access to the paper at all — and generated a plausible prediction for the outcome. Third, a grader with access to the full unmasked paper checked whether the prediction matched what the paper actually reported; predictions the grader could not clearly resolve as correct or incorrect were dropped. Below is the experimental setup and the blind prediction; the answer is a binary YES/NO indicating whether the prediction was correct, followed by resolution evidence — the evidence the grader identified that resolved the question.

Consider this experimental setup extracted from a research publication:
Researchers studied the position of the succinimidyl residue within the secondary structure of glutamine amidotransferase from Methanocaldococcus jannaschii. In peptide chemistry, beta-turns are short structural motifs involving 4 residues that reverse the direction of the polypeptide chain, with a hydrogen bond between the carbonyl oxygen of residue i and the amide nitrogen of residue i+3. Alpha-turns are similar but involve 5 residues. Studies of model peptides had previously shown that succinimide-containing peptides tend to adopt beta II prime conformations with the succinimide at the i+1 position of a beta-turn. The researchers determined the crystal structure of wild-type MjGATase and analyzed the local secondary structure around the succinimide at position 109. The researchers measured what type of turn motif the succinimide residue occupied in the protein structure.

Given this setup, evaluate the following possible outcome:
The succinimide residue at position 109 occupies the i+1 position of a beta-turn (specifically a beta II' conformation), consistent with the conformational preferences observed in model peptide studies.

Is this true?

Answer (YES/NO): NO